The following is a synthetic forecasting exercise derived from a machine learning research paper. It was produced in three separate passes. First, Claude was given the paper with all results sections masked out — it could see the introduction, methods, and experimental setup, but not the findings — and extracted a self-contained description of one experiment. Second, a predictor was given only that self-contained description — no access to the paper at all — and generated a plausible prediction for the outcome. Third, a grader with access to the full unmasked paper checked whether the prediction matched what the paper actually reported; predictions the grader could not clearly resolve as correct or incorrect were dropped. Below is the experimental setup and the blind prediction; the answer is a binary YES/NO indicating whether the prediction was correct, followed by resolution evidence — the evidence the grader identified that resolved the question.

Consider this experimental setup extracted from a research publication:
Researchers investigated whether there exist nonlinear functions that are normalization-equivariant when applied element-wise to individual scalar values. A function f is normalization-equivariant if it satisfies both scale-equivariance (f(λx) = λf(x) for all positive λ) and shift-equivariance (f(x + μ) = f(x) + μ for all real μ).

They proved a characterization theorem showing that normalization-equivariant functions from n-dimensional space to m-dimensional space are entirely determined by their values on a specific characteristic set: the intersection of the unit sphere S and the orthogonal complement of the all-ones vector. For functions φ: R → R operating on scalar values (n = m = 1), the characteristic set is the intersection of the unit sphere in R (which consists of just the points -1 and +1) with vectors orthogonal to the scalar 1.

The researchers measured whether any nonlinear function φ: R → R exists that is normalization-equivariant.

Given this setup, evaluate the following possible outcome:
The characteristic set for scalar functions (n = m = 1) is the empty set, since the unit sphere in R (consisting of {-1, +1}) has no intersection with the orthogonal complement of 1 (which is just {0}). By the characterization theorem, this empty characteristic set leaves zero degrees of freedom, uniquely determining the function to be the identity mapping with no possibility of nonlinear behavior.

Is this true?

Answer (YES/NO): YES